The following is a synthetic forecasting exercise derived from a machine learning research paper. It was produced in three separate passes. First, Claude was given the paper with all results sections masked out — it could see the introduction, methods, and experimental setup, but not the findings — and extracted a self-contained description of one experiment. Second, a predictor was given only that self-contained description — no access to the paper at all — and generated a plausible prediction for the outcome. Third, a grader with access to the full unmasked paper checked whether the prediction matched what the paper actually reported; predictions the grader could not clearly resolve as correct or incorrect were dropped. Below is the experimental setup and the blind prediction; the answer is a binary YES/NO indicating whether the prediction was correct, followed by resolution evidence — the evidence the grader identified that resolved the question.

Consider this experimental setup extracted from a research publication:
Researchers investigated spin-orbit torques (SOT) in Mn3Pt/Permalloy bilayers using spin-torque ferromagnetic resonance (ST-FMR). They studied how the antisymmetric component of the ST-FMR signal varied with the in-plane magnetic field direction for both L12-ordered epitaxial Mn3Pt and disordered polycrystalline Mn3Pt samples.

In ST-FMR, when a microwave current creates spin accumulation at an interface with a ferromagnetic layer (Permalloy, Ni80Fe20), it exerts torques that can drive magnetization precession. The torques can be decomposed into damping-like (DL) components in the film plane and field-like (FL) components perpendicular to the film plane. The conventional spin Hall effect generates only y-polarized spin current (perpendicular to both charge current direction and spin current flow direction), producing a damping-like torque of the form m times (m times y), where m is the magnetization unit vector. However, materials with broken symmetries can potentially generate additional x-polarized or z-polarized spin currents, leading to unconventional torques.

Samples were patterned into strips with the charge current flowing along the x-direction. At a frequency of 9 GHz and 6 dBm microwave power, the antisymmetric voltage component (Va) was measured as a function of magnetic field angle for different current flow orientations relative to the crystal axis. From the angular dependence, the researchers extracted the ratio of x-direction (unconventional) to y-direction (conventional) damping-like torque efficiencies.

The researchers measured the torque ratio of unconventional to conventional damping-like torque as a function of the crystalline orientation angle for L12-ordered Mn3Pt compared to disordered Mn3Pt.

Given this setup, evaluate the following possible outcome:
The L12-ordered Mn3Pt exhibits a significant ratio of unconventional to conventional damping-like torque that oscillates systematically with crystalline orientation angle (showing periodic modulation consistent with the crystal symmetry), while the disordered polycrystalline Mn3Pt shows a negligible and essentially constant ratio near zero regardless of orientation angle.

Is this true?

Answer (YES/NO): YES